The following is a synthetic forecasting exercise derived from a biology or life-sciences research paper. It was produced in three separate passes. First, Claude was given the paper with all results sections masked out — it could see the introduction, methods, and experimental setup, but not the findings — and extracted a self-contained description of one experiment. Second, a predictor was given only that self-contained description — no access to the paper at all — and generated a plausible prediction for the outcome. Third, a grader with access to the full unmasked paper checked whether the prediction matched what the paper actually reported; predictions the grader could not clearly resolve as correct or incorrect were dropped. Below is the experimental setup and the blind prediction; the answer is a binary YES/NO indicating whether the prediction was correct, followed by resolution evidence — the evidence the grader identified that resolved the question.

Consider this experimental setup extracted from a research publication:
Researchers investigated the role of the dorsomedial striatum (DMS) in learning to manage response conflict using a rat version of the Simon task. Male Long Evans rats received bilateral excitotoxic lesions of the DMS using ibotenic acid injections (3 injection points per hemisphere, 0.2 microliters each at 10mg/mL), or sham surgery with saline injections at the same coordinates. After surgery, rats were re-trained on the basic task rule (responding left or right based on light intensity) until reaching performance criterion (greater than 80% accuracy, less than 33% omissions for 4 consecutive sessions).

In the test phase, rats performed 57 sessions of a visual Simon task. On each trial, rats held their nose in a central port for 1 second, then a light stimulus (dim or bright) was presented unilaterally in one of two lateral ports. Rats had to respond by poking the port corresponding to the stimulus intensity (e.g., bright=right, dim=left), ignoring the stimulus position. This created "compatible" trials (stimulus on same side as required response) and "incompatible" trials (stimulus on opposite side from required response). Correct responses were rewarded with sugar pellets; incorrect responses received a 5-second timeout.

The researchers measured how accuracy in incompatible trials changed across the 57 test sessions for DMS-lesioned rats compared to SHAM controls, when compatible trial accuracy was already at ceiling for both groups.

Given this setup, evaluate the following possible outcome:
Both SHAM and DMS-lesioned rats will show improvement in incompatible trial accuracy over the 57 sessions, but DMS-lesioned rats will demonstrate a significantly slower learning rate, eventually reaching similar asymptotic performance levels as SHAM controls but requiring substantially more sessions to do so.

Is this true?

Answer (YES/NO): NO